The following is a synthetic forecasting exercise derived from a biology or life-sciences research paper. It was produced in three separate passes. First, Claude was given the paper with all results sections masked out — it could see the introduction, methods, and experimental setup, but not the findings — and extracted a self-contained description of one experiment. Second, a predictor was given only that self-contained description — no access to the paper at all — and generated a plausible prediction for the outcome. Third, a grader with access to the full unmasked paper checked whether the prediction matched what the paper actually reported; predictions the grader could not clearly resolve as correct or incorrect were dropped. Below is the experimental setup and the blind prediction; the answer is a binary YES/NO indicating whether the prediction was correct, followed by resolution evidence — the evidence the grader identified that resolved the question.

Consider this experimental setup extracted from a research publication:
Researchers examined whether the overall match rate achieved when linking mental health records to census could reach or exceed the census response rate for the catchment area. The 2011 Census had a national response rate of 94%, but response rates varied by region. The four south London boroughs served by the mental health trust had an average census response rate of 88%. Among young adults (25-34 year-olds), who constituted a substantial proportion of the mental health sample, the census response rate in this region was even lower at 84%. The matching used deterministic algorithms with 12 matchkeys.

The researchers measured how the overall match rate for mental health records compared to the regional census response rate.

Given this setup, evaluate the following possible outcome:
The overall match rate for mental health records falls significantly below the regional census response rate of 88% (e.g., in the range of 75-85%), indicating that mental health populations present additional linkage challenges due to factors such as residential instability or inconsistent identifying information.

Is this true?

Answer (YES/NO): NO